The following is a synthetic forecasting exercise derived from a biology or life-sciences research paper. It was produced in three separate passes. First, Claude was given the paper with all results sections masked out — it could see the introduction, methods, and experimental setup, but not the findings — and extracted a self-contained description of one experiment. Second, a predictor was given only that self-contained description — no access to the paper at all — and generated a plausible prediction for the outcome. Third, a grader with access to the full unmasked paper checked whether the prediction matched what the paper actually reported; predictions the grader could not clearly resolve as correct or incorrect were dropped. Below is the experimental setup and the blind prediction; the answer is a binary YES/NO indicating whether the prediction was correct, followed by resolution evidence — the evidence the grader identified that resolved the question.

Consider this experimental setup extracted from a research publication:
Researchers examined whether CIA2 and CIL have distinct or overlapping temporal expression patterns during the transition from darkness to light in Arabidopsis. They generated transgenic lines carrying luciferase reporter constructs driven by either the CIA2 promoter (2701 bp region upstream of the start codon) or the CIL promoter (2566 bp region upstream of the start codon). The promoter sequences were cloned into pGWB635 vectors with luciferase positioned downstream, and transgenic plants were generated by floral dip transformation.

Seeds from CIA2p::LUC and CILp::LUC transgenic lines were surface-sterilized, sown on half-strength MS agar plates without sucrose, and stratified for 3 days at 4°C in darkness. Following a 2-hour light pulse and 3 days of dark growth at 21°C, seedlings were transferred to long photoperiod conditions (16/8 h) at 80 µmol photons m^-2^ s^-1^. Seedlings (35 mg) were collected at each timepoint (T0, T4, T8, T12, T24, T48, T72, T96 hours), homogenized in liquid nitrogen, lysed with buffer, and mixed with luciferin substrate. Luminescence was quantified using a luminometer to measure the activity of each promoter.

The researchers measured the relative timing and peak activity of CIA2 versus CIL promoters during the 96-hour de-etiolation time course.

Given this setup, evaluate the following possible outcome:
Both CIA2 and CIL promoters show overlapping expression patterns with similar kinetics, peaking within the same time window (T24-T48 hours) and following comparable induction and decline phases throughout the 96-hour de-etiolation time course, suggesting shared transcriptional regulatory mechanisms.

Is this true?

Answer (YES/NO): NO